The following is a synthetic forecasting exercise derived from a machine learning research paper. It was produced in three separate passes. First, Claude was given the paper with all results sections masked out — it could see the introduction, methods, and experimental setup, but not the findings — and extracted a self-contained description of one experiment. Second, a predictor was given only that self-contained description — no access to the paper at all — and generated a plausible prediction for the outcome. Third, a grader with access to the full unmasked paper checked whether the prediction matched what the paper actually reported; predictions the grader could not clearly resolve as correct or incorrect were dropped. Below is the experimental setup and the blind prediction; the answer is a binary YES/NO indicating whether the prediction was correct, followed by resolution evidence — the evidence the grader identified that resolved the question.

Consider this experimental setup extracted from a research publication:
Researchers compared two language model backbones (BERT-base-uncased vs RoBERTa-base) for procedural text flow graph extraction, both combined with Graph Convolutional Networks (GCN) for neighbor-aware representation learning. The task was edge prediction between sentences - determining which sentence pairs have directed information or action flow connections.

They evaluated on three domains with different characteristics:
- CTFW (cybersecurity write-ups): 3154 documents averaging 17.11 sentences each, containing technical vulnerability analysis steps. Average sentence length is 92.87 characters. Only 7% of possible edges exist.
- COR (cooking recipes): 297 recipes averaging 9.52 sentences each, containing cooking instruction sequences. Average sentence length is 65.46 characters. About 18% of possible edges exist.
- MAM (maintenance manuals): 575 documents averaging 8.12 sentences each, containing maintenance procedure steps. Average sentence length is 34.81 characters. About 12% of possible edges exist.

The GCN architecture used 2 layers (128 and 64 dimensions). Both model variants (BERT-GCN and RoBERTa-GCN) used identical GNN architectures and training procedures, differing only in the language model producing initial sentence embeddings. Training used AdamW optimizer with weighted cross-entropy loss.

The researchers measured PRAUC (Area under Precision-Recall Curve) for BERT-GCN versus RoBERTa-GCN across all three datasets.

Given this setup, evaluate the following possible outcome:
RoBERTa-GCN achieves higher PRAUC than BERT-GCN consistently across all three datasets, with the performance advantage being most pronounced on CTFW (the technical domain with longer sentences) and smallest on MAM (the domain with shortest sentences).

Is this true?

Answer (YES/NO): NO